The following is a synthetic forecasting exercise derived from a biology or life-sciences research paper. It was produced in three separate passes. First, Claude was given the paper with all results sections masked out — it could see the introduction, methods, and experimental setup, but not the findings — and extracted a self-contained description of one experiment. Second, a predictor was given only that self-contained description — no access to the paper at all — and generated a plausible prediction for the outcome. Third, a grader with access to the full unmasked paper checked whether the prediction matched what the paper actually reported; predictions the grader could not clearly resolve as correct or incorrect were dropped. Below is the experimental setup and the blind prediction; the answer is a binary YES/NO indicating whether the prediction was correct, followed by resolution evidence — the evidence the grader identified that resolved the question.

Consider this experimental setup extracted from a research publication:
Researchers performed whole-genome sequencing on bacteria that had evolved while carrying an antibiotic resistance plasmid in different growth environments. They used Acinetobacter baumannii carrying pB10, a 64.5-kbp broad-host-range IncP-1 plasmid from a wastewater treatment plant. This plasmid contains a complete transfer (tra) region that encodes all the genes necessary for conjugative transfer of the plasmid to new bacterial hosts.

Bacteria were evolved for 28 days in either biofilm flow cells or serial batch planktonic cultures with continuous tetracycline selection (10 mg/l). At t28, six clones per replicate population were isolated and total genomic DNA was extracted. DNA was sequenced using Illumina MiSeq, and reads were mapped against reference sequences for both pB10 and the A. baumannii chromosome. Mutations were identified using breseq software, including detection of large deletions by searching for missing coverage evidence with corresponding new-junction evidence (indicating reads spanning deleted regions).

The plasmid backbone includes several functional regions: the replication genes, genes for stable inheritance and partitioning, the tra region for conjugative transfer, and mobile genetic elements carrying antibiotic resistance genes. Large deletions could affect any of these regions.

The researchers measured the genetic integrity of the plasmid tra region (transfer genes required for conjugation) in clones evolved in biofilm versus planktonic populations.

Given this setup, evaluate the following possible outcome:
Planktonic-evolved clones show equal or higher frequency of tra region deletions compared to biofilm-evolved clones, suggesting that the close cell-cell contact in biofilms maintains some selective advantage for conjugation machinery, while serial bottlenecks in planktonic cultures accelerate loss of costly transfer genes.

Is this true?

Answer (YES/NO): YES